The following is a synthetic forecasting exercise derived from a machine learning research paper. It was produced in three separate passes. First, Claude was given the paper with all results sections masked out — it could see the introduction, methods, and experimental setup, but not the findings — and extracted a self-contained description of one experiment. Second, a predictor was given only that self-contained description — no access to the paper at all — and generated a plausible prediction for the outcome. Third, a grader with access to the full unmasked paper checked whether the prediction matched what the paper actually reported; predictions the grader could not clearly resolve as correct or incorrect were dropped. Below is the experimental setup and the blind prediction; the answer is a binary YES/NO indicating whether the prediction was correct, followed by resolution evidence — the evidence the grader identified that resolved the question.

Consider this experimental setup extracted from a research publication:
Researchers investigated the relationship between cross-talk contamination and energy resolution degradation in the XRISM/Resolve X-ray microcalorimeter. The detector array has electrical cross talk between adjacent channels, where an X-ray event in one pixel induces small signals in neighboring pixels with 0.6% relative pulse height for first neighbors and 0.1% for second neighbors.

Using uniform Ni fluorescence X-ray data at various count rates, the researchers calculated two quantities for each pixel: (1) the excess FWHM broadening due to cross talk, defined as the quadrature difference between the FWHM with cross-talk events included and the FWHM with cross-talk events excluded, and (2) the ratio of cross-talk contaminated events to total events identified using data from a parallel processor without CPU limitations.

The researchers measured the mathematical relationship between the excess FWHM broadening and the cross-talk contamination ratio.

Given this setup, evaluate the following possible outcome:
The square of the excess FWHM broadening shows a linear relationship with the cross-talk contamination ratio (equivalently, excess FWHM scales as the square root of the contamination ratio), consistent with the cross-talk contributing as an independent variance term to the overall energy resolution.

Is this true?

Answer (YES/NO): NO